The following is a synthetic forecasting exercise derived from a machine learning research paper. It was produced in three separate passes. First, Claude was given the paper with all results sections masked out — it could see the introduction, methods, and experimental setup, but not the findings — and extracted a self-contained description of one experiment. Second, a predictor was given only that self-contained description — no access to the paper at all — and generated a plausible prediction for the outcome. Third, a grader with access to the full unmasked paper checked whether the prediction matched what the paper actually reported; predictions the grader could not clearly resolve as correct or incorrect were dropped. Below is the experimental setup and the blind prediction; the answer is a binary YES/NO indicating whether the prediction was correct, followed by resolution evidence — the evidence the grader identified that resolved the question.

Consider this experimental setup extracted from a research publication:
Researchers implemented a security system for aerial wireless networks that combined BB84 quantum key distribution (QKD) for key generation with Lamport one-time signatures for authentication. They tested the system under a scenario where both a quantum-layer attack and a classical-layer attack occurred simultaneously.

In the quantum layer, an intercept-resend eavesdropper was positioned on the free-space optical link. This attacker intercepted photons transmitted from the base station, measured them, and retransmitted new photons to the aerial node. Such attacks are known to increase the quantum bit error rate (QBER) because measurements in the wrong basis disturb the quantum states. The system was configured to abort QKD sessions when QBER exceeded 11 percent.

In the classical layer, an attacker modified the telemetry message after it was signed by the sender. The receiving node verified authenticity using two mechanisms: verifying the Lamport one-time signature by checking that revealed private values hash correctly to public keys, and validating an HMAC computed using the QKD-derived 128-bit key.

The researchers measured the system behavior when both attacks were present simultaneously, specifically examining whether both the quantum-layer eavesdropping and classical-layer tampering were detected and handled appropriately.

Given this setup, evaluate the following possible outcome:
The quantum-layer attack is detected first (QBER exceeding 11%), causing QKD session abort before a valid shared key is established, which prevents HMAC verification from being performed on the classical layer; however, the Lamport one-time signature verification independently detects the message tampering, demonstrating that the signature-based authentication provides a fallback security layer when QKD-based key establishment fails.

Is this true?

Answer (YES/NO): NO